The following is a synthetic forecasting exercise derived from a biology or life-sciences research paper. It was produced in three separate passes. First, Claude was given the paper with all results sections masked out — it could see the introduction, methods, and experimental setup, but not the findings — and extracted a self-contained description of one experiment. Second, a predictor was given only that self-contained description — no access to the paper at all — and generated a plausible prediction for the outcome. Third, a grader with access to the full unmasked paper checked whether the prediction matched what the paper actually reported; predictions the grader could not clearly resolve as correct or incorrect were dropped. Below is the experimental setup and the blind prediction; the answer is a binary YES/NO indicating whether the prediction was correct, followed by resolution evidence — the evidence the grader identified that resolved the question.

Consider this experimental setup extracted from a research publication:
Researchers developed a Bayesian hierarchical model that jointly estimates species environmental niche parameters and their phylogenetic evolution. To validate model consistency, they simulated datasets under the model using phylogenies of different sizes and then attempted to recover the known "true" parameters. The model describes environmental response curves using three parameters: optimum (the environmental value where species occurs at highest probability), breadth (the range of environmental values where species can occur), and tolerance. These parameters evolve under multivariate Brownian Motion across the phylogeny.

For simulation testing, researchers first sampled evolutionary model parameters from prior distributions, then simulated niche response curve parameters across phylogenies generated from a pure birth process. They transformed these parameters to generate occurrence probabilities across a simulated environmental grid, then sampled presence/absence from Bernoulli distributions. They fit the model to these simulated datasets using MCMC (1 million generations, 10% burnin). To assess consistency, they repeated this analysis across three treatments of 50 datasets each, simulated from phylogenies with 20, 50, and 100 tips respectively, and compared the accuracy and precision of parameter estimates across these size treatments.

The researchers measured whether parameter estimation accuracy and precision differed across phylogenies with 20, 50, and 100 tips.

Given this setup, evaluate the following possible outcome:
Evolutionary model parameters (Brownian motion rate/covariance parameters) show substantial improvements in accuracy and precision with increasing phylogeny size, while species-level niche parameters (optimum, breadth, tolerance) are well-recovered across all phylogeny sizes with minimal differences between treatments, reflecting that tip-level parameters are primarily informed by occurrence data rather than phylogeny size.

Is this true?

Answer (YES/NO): YES